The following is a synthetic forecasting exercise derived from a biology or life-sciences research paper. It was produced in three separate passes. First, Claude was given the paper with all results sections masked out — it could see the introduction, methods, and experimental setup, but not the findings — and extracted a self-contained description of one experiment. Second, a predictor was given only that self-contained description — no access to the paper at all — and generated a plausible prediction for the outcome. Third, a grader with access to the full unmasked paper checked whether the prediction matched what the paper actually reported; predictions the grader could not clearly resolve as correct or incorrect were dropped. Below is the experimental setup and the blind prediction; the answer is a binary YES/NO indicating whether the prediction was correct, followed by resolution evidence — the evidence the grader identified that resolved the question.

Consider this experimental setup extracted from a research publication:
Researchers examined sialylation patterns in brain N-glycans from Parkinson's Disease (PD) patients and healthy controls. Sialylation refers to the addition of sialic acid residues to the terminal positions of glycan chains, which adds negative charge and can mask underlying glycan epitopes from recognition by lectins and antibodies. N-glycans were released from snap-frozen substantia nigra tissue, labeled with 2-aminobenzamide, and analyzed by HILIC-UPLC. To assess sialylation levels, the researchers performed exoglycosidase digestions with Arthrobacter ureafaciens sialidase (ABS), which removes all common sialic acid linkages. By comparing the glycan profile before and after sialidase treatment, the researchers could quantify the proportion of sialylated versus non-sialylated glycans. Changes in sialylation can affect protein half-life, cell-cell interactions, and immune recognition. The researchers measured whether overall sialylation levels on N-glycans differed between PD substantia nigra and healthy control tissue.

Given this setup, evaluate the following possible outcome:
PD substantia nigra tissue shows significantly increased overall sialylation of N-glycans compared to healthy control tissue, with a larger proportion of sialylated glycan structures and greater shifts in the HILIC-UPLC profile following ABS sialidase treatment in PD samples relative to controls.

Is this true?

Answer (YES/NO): YES